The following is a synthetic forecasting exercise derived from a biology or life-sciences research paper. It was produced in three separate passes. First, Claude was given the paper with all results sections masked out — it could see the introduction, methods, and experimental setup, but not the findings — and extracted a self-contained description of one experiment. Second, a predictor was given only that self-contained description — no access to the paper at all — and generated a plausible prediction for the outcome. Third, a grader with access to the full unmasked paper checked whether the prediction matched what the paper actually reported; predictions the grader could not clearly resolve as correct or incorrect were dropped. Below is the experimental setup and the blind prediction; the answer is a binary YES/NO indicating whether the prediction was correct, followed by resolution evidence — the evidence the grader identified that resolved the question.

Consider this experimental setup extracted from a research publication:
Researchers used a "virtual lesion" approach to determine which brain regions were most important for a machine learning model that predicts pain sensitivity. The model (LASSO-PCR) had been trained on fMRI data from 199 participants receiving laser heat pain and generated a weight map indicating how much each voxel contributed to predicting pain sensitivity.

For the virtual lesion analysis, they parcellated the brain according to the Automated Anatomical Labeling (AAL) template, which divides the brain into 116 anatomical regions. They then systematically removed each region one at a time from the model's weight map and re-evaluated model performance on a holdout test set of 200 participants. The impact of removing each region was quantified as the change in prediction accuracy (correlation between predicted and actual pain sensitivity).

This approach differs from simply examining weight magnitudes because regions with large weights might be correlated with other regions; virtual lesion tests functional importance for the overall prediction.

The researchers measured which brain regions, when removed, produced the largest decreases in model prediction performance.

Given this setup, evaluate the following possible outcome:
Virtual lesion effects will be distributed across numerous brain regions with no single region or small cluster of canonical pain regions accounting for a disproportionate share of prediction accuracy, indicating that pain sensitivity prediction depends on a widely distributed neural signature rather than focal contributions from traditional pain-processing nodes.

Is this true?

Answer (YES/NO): YES